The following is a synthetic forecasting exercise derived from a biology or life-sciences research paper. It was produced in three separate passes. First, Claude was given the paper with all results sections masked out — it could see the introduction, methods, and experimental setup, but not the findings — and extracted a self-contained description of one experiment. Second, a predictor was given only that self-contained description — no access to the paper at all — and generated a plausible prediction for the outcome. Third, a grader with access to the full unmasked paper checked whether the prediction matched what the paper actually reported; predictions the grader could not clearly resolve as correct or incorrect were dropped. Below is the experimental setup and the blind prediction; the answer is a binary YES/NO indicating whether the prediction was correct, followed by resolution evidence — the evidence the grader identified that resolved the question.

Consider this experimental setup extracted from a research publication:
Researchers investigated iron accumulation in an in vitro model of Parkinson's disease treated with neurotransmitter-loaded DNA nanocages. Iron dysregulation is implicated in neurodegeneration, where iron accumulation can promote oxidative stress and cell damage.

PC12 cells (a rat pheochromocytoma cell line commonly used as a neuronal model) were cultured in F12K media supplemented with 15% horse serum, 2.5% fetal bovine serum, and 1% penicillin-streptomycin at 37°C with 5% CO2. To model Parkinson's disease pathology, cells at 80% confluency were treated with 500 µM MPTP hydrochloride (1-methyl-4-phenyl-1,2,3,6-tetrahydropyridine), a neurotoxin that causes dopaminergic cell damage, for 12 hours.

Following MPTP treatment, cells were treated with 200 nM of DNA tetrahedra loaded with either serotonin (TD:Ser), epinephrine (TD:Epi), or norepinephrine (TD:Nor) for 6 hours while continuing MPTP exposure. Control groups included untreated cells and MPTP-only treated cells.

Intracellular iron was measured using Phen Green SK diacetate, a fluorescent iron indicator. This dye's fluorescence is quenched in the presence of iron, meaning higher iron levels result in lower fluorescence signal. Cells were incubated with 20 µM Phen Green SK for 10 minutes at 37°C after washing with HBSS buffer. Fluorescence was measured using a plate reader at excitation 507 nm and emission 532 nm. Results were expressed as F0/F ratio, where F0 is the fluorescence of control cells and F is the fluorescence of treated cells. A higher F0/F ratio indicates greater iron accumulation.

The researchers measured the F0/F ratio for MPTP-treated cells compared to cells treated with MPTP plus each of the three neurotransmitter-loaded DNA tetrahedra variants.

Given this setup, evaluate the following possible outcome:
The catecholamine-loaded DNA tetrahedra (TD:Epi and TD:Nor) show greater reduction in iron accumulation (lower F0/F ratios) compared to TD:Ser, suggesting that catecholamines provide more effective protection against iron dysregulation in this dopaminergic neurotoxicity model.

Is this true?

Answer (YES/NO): NO